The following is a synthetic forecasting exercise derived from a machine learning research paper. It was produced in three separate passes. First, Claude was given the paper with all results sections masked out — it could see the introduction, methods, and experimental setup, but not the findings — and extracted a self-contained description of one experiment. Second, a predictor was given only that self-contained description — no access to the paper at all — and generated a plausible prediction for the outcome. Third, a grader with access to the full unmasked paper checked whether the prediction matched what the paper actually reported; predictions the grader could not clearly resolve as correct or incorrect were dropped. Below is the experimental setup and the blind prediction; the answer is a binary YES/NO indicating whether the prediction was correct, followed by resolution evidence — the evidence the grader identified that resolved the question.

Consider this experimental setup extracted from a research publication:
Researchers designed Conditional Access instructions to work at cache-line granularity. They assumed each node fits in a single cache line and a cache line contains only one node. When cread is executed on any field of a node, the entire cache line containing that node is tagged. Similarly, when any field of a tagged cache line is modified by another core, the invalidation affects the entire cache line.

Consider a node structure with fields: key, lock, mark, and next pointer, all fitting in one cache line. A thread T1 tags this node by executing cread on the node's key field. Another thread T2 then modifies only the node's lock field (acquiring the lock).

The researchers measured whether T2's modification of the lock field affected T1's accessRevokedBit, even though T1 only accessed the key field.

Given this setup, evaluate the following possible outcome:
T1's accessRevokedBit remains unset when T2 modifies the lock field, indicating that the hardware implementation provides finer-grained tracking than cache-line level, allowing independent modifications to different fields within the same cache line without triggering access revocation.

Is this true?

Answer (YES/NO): NO